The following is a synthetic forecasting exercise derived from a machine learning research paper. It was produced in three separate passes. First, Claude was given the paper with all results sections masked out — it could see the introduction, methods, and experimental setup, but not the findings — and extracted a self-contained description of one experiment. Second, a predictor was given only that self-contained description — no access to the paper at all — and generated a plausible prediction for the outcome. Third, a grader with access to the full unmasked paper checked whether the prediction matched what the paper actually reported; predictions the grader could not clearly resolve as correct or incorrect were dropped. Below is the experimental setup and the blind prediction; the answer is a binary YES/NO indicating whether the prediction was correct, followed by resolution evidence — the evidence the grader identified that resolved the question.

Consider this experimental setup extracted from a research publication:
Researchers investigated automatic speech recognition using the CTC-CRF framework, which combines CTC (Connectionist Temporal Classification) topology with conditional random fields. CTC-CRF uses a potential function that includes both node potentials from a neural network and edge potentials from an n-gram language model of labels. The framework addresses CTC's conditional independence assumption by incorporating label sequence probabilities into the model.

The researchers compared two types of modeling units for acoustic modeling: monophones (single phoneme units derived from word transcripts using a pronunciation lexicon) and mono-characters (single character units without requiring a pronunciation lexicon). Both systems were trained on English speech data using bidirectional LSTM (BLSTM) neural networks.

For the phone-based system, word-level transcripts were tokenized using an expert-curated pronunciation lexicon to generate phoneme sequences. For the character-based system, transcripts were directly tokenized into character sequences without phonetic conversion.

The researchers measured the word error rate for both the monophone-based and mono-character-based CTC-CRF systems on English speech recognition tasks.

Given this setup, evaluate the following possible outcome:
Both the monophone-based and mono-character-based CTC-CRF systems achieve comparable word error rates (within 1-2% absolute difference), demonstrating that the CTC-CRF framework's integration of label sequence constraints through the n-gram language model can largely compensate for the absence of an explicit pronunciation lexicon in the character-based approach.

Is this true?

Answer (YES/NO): NO